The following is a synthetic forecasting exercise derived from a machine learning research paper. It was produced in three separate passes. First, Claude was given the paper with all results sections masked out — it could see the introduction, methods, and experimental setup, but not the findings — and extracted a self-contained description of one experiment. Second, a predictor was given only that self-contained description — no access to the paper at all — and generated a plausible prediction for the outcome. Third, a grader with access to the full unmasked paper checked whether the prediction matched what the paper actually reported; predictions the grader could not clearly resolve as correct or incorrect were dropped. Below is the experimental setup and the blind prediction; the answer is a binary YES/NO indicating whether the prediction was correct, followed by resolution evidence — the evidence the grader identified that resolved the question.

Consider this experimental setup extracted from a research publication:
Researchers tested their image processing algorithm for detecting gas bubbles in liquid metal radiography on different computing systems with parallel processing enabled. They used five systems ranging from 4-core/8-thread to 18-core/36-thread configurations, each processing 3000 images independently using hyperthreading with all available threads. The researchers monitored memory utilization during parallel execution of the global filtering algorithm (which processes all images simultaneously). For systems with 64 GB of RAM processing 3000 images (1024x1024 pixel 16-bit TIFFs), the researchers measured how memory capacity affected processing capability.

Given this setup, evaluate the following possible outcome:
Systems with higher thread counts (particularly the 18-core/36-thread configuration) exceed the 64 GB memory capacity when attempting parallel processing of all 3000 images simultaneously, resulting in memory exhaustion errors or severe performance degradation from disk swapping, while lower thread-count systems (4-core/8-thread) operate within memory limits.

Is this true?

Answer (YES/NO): NO